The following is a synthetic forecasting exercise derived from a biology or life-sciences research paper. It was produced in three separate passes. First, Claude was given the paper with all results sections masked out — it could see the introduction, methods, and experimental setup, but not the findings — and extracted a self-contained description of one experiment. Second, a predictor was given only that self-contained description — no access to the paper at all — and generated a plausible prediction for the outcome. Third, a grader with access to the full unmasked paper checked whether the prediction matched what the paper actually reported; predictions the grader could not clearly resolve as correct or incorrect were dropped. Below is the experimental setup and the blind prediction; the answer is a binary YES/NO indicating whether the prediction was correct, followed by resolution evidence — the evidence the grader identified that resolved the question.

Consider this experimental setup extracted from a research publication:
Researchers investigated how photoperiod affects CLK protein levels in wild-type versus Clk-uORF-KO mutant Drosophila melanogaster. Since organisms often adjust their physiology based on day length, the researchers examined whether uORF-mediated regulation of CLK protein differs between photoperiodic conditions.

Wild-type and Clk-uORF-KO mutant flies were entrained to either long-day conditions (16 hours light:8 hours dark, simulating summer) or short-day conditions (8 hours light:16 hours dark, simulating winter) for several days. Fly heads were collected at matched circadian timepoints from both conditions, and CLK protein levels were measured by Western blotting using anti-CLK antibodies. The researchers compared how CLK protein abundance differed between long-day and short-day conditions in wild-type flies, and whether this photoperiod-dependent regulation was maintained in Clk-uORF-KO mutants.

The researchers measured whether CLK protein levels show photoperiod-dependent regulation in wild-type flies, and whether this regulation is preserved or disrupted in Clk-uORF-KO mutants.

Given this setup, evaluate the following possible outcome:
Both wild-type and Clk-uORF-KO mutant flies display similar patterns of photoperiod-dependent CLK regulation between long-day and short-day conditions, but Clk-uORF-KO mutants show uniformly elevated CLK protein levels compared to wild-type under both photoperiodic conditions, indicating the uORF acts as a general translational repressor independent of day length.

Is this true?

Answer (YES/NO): NO